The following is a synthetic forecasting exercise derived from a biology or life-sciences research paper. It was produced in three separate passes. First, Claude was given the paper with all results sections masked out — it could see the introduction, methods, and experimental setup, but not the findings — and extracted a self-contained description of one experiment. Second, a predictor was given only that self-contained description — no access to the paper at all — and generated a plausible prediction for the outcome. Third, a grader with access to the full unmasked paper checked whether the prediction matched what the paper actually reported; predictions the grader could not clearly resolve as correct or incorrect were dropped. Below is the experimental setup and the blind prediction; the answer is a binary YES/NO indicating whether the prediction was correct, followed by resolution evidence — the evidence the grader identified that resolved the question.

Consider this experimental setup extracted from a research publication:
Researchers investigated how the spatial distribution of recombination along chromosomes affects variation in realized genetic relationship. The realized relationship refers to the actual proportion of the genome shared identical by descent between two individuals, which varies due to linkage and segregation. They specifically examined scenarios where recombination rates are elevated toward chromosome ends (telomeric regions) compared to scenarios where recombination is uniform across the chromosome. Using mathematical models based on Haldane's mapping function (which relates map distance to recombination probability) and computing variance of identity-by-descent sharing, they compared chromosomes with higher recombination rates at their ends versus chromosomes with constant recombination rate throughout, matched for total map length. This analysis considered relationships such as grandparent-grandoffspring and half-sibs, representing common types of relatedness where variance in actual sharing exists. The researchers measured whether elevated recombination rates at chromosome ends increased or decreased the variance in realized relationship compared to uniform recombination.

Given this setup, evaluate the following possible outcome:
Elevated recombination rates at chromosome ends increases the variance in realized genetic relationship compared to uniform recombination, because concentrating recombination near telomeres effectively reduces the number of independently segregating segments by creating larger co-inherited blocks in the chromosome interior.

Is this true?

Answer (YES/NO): YES